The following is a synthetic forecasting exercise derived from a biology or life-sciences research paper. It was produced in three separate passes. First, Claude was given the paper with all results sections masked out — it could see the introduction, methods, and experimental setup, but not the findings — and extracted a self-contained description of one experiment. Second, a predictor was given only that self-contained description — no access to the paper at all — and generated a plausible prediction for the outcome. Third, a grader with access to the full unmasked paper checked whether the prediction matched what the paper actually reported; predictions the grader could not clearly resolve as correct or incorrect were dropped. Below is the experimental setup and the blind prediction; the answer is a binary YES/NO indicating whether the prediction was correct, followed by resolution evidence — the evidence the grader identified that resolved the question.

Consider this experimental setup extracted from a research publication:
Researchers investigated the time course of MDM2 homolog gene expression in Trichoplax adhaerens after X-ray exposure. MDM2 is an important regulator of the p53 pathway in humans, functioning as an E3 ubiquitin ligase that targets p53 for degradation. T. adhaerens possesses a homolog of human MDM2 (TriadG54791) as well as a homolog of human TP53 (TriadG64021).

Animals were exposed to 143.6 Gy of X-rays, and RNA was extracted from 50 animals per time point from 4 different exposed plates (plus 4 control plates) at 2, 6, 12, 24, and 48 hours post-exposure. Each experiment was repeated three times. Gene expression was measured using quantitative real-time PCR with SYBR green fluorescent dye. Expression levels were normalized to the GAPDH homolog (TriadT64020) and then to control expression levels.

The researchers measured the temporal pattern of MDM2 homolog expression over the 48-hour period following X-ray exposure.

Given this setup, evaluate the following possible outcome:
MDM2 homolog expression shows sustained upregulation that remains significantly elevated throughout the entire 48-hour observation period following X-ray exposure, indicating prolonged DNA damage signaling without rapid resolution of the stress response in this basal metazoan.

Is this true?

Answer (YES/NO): NO